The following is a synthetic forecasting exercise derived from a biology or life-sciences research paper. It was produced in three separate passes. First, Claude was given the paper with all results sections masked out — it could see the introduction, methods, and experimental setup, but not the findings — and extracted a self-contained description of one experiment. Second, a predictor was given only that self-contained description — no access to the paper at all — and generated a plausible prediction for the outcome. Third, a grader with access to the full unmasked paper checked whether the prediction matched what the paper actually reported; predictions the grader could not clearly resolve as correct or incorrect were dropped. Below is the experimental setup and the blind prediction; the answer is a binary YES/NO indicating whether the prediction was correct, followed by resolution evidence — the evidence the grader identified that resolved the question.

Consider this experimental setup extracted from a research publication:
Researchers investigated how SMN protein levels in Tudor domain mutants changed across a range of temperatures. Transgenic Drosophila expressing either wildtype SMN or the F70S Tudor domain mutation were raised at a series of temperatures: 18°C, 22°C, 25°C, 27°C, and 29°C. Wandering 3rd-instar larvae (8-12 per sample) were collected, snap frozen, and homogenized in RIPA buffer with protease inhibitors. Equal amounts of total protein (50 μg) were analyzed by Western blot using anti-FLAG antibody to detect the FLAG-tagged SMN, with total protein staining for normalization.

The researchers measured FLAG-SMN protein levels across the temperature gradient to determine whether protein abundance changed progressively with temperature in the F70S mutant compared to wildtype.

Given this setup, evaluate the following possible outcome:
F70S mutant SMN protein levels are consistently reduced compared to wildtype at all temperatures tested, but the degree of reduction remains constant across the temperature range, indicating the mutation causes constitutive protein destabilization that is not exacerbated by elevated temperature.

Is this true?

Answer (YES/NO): NO